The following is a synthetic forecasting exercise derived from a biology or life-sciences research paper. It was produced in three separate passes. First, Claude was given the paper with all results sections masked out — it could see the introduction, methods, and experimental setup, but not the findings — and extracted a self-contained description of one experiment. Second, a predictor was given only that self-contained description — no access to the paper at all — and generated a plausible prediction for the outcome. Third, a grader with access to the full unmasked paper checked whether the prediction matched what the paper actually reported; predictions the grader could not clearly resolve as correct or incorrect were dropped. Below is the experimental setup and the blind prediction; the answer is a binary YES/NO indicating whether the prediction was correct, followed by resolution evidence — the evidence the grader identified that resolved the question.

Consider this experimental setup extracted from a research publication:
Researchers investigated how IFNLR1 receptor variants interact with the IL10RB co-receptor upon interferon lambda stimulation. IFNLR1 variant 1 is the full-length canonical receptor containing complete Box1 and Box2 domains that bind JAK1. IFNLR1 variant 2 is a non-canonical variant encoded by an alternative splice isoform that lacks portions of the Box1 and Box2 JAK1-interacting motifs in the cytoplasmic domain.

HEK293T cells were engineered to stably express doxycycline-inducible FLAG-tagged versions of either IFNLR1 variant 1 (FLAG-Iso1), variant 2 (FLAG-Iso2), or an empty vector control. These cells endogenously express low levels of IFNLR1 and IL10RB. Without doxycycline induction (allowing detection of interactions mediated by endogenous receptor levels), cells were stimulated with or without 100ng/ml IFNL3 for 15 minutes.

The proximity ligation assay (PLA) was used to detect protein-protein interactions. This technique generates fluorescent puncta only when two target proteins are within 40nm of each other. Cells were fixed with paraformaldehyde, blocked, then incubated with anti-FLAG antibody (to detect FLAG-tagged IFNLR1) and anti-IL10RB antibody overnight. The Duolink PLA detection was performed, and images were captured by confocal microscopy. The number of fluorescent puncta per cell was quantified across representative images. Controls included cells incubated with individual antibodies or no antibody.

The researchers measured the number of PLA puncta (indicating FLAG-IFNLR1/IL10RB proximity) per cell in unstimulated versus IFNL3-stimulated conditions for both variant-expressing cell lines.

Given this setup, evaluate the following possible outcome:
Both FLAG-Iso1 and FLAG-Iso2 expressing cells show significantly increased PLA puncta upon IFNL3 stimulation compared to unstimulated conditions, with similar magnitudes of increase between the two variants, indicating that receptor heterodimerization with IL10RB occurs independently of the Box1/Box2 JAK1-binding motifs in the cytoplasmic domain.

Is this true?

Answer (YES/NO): YES